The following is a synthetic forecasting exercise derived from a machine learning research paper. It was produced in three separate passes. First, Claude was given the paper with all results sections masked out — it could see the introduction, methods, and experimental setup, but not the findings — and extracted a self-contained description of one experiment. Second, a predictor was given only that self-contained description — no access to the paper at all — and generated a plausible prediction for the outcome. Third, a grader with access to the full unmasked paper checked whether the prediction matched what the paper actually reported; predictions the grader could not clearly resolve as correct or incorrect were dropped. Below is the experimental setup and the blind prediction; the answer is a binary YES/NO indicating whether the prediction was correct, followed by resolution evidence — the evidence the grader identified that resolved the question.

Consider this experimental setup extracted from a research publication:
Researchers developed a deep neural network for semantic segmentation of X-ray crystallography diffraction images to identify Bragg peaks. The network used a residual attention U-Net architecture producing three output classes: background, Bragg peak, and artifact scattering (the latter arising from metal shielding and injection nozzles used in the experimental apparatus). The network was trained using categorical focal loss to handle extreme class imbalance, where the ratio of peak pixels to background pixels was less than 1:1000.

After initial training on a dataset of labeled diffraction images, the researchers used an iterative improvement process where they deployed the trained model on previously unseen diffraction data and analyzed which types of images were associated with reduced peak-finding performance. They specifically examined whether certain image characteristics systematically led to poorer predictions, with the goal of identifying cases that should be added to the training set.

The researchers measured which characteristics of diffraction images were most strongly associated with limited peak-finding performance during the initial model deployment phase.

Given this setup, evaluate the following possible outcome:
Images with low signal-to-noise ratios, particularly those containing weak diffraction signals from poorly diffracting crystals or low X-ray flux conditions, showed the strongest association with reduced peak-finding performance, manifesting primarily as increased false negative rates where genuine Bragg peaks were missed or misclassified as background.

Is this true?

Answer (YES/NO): NO